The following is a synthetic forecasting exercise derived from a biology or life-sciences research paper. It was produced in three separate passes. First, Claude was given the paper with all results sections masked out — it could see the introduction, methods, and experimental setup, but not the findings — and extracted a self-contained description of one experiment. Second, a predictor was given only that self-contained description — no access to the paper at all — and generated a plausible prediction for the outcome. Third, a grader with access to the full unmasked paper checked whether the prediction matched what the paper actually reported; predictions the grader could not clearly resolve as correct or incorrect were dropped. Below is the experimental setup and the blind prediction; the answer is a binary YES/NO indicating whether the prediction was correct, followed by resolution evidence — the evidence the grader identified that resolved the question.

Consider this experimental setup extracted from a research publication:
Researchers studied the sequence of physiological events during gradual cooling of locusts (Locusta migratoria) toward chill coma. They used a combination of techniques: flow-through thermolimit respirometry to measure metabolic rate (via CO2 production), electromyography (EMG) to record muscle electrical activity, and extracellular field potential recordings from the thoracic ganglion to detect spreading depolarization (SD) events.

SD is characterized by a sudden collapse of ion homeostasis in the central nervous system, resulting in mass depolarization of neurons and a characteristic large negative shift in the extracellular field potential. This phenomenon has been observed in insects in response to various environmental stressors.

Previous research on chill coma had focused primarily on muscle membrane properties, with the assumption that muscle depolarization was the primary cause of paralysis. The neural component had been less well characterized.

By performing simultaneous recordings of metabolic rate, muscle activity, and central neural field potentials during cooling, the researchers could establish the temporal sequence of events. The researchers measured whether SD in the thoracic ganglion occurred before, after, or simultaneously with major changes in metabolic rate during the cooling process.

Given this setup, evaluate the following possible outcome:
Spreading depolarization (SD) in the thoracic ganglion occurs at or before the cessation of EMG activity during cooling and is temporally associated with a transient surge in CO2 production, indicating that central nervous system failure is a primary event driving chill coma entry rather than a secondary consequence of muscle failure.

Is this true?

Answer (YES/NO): YES